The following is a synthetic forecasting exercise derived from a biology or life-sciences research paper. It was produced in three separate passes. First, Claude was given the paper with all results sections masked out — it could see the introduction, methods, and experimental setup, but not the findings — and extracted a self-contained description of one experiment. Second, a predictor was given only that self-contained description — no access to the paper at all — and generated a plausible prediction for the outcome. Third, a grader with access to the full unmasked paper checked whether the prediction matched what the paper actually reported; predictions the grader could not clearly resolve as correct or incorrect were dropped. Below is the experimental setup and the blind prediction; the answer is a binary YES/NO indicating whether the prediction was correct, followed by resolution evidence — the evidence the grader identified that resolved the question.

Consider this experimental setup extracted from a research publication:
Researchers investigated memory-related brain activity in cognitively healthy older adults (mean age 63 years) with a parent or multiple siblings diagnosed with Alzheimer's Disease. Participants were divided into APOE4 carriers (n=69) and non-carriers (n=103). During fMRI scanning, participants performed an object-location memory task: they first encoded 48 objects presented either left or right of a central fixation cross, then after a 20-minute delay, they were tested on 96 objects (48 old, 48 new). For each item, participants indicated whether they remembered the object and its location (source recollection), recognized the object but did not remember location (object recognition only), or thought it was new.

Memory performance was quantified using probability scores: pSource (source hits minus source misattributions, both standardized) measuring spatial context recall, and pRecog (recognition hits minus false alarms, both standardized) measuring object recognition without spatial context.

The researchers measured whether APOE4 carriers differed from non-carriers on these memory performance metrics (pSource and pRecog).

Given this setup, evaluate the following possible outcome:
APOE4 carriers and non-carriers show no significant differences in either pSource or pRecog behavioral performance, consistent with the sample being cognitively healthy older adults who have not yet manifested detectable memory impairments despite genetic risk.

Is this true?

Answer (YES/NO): YES